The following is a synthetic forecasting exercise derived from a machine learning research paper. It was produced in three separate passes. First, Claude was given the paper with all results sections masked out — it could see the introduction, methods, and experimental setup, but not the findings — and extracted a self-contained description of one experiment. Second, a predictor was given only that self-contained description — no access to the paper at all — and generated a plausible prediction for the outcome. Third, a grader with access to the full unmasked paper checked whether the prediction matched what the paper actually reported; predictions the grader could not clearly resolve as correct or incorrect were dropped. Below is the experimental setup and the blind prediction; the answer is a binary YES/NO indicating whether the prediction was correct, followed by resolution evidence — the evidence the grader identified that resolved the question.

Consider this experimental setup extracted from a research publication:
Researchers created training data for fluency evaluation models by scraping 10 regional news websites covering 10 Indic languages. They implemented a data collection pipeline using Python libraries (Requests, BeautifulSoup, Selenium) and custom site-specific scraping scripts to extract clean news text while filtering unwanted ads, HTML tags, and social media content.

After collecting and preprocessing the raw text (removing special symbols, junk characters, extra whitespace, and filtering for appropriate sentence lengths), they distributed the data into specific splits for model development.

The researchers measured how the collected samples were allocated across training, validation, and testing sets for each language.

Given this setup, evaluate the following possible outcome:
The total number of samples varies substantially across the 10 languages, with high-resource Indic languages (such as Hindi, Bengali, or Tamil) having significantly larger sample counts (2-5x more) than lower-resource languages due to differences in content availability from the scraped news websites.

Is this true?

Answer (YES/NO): NO